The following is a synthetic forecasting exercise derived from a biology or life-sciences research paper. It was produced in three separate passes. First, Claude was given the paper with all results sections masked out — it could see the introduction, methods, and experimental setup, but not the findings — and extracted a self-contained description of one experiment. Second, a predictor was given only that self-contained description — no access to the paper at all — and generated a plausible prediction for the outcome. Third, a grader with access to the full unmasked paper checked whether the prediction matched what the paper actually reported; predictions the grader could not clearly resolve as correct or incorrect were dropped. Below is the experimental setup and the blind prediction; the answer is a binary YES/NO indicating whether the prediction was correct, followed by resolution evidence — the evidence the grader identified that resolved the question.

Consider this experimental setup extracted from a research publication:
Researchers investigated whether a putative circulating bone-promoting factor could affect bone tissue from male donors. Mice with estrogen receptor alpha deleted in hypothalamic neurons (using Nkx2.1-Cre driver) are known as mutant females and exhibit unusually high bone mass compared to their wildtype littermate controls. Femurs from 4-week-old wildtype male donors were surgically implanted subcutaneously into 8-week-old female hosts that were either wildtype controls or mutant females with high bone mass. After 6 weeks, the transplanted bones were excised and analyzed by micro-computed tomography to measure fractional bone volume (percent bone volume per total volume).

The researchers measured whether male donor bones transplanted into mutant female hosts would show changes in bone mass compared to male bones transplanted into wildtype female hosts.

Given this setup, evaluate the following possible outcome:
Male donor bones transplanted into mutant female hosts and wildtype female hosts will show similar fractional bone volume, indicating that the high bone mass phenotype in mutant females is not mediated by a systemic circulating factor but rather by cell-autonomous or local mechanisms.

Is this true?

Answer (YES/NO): NO